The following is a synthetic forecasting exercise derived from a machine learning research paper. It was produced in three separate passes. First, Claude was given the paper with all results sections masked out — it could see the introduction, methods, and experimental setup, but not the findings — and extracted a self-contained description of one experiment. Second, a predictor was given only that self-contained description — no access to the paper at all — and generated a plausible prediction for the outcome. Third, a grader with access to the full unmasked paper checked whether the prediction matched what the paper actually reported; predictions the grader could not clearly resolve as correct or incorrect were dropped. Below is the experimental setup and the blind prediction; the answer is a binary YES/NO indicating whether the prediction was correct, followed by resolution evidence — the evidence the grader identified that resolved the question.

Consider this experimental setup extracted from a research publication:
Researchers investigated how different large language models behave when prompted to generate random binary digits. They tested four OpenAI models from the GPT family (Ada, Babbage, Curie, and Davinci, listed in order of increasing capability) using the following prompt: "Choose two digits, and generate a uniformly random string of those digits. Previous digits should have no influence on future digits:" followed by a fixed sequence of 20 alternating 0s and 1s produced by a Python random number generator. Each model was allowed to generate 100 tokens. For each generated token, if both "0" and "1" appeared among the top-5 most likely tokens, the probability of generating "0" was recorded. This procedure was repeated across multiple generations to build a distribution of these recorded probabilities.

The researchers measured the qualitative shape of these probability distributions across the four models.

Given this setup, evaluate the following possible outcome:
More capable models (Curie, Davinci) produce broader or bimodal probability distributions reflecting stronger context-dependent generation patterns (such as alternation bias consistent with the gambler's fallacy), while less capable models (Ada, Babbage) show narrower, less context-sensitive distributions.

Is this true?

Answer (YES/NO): NO